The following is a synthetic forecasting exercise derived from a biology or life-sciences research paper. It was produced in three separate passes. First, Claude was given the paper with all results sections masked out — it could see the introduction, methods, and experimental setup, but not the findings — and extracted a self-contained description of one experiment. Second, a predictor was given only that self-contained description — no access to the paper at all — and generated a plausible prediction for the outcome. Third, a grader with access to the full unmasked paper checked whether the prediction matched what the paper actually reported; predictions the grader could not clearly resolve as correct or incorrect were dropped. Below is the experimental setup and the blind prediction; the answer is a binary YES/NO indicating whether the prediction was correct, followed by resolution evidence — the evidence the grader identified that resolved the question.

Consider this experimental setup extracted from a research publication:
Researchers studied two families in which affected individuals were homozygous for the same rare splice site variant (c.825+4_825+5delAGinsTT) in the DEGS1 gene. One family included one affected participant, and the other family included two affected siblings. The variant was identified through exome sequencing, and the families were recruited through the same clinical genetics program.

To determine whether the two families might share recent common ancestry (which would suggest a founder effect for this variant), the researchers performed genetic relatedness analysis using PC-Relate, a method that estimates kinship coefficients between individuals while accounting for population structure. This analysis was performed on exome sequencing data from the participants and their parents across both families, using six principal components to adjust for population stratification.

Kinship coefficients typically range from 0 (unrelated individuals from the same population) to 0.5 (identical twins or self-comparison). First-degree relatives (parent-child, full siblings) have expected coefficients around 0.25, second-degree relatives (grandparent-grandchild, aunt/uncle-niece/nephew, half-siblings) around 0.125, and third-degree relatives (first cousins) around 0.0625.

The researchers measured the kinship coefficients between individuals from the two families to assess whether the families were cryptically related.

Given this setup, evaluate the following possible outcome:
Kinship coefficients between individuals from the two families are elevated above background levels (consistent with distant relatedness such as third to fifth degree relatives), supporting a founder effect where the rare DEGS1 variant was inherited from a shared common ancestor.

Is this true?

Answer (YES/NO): YES